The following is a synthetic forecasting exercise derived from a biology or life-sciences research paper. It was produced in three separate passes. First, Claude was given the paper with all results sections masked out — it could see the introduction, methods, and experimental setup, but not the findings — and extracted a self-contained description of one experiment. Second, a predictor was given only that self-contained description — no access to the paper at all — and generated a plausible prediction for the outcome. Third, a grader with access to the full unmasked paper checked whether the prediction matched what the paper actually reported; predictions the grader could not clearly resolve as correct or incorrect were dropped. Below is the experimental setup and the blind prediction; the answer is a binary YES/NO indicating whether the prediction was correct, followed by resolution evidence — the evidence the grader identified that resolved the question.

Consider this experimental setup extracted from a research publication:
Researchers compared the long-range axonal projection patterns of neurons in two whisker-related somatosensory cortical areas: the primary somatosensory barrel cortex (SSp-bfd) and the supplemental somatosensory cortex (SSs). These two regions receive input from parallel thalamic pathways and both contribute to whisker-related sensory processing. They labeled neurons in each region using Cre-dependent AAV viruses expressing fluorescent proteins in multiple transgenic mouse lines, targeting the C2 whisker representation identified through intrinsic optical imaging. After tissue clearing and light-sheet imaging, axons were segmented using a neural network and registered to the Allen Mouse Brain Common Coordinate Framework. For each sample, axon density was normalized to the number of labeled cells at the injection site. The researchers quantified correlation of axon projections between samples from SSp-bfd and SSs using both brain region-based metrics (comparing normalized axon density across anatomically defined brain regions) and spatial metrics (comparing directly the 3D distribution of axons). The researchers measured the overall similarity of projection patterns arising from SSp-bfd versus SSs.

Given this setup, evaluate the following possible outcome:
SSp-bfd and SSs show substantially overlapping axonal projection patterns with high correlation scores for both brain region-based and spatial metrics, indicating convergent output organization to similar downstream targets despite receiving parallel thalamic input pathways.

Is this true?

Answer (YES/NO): YES